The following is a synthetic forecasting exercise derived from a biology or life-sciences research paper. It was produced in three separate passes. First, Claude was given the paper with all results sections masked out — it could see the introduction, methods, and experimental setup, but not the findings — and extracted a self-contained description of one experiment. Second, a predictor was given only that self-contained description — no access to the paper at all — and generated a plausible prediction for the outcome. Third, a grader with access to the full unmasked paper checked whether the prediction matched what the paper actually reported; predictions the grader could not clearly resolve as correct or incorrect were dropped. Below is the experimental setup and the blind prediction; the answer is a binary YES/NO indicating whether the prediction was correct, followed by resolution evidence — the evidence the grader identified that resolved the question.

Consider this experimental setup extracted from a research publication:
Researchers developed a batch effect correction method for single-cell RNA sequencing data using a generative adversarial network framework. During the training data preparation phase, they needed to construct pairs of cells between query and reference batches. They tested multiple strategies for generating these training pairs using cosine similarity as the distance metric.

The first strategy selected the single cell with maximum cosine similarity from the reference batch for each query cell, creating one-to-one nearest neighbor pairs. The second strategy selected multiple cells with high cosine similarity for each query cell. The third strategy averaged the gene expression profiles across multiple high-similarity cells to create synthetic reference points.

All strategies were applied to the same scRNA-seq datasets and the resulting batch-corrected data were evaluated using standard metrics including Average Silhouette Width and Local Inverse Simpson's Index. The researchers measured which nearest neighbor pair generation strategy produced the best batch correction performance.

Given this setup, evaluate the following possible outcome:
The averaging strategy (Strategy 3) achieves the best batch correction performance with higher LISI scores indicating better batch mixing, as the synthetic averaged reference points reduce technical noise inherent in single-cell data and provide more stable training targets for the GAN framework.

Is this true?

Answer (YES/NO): NO